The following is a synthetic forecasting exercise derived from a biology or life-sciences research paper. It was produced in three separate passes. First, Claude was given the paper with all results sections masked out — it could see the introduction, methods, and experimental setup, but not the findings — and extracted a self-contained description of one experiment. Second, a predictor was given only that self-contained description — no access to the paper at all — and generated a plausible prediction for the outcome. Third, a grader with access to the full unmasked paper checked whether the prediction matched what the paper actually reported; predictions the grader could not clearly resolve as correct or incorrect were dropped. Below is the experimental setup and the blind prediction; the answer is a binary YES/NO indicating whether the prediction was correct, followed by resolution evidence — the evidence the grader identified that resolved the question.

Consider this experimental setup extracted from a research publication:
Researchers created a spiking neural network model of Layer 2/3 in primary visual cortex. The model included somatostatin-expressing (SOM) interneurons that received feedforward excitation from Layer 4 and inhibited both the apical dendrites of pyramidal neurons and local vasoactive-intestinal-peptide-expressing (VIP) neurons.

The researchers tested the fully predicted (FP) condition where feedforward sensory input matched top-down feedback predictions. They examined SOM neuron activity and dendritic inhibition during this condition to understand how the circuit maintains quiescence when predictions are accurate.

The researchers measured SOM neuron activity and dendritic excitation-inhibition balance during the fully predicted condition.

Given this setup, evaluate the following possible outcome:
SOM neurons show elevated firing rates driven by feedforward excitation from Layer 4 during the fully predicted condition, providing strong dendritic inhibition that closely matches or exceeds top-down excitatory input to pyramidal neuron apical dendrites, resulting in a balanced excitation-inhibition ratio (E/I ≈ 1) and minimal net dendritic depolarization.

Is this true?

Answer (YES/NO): YES